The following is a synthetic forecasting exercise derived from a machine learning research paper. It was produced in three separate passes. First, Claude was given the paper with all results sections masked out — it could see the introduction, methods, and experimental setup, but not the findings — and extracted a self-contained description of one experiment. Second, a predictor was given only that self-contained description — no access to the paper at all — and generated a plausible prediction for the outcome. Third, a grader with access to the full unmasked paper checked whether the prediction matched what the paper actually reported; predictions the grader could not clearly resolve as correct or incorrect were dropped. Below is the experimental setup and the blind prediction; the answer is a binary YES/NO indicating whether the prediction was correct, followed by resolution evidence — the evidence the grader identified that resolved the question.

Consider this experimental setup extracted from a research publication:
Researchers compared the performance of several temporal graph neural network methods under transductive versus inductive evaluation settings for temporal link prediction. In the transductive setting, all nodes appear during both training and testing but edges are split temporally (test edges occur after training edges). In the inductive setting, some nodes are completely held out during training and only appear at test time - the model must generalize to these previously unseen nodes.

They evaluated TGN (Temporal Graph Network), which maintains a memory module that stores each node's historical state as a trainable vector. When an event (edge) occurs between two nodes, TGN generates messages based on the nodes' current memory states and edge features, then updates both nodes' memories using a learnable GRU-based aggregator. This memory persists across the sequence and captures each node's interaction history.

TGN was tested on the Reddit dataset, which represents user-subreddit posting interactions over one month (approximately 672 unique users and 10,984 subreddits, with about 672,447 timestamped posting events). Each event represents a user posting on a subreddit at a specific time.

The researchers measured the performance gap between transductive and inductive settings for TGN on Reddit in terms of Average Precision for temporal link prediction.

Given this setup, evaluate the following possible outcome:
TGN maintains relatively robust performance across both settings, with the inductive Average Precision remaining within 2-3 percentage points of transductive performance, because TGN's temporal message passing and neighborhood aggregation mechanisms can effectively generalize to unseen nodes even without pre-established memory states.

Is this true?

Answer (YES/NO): YES